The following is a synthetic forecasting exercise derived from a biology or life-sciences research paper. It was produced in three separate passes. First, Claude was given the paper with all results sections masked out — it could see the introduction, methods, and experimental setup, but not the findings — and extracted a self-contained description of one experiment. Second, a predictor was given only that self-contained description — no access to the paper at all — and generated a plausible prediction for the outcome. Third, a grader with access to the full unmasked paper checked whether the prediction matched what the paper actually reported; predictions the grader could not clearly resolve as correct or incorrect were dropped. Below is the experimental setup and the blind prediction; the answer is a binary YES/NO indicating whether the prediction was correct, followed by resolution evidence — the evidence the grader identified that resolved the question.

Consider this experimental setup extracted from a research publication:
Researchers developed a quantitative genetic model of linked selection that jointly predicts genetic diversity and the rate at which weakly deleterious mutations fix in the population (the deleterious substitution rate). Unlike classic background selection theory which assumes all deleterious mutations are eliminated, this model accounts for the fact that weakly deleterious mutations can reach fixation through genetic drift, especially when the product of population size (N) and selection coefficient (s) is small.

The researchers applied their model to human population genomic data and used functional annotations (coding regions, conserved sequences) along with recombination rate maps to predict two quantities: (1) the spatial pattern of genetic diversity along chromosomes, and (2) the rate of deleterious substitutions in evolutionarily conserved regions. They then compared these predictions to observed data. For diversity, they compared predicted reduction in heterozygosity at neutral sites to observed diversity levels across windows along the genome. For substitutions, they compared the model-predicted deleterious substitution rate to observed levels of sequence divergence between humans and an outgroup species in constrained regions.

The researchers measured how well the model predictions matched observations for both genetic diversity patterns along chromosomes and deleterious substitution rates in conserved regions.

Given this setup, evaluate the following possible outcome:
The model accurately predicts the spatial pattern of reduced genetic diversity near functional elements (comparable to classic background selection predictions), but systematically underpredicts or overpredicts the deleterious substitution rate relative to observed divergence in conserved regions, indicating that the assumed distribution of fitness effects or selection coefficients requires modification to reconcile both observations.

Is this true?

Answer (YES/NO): YES